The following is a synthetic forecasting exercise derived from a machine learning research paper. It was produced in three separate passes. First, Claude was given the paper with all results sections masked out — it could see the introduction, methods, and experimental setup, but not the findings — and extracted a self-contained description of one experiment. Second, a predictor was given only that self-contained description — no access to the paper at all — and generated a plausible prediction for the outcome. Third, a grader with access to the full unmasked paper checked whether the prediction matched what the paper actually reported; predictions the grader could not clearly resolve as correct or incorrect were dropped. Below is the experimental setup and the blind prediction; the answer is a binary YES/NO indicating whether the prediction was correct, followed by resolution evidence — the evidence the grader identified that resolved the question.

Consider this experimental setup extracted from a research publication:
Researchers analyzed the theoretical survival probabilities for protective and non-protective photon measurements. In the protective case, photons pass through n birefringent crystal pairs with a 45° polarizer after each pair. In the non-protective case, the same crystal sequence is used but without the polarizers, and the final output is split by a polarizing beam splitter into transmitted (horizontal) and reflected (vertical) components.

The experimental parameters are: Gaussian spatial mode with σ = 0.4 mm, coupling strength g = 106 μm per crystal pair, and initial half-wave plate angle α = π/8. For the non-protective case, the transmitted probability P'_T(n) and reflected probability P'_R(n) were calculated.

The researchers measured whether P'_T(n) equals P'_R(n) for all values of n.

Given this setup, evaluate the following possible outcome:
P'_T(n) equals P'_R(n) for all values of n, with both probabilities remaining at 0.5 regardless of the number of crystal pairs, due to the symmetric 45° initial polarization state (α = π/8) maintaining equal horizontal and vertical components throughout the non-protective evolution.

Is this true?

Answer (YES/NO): NO